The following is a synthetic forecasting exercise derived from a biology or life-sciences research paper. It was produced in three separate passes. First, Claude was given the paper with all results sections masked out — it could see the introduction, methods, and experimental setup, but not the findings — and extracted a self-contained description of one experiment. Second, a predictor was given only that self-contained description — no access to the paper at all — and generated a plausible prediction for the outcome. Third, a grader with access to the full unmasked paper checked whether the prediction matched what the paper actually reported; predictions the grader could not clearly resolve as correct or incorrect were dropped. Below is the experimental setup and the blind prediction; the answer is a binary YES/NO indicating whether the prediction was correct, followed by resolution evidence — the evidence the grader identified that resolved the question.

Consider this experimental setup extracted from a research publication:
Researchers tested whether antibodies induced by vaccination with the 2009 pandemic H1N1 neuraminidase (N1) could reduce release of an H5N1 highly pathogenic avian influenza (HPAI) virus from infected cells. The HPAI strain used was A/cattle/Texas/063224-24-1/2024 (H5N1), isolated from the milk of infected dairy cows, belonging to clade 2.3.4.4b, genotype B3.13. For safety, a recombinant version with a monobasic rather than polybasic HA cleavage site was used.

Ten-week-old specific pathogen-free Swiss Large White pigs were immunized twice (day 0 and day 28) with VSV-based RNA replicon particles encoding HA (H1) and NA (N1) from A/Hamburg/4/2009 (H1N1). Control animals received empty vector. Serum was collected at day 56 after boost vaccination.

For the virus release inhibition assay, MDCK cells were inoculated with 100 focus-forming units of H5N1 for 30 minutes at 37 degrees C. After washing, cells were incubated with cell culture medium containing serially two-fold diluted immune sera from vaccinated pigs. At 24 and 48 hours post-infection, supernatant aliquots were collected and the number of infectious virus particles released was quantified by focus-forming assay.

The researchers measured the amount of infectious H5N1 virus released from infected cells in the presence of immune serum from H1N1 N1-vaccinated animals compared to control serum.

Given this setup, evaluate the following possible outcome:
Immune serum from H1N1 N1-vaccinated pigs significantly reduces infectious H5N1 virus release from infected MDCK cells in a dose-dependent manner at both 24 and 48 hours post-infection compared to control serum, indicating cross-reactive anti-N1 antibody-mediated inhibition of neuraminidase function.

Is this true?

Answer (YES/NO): YES